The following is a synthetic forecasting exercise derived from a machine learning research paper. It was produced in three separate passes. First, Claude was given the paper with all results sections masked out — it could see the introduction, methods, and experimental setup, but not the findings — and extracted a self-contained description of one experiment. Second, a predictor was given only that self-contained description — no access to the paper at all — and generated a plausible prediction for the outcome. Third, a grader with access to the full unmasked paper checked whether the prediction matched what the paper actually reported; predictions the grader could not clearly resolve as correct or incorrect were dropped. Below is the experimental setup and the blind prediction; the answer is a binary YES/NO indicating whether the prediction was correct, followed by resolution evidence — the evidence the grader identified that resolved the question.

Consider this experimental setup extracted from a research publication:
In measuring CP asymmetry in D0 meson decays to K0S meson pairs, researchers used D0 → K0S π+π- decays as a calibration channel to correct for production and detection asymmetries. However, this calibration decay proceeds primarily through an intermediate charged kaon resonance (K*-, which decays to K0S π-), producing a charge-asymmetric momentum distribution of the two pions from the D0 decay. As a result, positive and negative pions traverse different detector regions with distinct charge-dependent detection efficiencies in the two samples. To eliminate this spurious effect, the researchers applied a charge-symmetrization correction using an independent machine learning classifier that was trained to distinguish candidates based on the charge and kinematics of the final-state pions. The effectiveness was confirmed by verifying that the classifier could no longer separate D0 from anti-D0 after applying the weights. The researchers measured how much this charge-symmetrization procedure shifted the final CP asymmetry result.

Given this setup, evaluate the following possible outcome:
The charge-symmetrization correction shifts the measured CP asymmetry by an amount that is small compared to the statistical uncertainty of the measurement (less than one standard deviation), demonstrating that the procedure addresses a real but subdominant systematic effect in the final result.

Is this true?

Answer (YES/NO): YES